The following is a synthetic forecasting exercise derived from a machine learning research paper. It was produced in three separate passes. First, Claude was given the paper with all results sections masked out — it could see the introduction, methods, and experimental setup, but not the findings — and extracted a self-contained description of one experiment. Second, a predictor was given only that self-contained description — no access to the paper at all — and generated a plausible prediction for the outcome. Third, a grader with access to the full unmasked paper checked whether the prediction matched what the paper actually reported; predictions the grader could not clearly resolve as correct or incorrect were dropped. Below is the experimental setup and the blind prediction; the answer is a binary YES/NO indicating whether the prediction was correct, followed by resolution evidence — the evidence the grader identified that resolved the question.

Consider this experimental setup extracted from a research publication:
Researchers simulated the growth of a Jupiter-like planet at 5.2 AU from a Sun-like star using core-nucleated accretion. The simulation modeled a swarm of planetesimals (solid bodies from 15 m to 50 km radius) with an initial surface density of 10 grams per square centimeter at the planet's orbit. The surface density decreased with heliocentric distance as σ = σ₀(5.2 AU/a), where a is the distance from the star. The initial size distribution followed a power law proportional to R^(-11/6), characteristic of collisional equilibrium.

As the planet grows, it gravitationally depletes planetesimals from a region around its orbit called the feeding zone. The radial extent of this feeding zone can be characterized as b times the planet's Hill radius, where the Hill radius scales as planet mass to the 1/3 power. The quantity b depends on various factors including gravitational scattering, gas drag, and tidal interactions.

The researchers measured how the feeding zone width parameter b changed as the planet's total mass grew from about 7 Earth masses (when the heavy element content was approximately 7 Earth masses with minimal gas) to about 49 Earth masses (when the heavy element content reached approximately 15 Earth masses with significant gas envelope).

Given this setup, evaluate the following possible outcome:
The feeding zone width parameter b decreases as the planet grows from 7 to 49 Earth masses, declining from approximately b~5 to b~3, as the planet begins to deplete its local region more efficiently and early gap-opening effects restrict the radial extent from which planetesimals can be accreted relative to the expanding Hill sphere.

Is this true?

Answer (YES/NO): NO